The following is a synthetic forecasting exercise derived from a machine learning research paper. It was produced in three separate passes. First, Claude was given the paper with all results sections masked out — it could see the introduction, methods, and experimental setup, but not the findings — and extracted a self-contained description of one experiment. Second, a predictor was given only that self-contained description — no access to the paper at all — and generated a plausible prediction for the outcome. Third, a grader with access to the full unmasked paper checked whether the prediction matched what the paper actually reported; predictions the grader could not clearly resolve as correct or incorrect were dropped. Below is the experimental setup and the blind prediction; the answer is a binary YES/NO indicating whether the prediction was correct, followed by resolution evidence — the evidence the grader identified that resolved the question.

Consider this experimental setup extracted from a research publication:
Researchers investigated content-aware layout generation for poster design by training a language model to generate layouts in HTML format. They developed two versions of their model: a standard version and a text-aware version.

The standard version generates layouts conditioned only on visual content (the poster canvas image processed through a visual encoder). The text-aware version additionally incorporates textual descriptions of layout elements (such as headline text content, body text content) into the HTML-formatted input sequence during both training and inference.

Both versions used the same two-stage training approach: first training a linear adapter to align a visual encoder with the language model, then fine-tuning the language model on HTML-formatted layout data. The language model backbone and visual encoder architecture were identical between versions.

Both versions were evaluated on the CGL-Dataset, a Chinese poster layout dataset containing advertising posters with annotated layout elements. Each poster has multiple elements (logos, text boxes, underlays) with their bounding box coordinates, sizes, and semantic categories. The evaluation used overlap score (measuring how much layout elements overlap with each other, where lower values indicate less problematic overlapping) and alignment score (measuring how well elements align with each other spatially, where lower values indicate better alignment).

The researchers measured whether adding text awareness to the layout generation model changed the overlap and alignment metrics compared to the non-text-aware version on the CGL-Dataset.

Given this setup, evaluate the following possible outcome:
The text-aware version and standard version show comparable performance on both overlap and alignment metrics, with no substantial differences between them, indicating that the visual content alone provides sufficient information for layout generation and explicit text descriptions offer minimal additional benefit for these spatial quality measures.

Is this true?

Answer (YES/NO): NO